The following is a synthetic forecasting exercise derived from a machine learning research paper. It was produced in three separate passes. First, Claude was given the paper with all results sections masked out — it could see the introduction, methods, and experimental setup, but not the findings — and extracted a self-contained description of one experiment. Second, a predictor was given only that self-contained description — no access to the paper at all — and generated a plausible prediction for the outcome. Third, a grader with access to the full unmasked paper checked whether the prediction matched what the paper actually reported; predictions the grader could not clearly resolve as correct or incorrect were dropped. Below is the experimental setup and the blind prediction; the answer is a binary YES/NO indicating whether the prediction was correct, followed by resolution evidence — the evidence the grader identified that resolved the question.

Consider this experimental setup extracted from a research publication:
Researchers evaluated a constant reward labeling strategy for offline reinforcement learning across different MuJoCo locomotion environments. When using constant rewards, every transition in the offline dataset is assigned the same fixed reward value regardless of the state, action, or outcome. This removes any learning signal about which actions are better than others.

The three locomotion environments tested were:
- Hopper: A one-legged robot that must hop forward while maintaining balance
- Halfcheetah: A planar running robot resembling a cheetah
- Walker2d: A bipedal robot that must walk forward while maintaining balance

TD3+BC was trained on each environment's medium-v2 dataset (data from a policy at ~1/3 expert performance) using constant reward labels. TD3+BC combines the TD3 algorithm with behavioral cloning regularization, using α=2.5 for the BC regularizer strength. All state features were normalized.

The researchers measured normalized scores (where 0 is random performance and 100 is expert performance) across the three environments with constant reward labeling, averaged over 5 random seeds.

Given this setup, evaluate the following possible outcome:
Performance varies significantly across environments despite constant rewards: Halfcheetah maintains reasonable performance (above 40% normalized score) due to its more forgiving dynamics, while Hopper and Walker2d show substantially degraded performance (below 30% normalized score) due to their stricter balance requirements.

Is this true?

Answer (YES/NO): NO